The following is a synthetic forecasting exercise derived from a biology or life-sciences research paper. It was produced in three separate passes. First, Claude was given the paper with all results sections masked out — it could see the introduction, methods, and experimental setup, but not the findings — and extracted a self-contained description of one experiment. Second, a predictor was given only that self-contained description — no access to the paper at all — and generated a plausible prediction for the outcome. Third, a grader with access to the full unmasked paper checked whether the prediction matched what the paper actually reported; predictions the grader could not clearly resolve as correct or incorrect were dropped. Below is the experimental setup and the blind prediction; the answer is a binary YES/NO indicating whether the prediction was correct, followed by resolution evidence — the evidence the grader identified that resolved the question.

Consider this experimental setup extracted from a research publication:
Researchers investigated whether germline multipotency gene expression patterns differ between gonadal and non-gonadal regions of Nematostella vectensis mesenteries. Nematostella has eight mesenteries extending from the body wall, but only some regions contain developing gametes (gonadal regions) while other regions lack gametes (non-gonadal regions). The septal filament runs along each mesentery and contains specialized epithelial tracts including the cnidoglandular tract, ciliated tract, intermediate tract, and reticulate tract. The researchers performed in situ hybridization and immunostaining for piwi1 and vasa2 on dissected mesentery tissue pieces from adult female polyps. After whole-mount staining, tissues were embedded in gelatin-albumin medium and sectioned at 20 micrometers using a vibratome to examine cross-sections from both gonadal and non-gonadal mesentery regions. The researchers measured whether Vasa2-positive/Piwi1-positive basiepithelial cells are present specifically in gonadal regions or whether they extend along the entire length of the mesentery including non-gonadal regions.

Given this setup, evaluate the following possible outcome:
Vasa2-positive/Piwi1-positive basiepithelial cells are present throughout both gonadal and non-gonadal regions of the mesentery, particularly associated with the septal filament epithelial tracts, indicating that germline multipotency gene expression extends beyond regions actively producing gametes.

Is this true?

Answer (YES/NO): YES